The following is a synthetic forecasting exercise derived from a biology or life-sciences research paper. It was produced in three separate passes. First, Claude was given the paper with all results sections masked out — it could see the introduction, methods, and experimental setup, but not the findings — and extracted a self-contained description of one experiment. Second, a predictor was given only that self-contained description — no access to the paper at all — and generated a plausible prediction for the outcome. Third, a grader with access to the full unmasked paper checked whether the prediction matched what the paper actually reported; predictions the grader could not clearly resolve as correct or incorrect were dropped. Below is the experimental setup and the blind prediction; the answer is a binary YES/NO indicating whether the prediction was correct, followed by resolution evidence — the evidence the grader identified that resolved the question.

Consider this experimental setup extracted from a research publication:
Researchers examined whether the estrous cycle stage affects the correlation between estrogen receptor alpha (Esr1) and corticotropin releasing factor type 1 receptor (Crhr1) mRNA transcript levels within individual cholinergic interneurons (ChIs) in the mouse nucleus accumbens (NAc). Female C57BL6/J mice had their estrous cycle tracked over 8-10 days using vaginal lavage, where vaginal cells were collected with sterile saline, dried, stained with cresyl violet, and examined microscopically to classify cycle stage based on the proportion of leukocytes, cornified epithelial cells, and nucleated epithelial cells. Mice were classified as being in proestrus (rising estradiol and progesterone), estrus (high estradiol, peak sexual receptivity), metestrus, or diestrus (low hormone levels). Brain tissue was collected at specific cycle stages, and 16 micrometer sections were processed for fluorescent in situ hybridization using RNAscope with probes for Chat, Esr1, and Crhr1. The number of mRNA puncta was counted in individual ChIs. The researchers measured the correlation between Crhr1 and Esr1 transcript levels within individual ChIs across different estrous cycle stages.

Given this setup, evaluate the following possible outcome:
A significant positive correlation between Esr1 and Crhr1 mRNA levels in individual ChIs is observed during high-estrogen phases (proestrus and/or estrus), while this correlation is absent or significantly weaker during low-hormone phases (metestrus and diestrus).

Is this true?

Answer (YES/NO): NO